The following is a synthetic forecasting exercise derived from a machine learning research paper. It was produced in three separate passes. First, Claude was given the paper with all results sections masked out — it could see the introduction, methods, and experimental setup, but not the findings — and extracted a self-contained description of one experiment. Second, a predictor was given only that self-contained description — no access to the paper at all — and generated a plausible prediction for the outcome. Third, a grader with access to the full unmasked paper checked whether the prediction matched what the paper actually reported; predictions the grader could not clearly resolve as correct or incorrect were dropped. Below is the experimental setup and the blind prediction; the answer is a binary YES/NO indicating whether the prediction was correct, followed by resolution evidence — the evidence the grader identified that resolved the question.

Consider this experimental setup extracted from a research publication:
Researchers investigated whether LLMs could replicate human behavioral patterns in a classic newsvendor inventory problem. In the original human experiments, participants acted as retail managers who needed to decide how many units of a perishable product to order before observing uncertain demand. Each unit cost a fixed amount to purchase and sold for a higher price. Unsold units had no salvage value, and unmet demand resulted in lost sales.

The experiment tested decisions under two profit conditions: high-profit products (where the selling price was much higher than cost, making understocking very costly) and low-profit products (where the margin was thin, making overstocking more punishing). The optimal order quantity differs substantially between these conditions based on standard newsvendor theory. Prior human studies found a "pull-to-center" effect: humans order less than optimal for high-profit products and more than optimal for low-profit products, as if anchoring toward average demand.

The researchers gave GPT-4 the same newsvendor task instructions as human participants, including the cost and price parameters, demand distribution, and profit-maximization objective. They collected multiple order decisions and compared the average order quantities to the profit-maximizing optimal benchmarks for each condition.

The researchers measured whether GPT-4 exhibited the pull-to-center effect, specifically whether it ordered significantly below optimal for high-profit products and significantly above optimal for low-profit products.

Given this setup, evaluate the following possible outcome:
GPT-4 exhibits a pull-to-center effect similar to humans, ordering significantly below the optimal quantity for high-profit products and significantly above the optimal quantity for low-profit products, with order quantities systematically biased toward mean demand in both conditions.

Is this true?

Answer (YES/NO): YES